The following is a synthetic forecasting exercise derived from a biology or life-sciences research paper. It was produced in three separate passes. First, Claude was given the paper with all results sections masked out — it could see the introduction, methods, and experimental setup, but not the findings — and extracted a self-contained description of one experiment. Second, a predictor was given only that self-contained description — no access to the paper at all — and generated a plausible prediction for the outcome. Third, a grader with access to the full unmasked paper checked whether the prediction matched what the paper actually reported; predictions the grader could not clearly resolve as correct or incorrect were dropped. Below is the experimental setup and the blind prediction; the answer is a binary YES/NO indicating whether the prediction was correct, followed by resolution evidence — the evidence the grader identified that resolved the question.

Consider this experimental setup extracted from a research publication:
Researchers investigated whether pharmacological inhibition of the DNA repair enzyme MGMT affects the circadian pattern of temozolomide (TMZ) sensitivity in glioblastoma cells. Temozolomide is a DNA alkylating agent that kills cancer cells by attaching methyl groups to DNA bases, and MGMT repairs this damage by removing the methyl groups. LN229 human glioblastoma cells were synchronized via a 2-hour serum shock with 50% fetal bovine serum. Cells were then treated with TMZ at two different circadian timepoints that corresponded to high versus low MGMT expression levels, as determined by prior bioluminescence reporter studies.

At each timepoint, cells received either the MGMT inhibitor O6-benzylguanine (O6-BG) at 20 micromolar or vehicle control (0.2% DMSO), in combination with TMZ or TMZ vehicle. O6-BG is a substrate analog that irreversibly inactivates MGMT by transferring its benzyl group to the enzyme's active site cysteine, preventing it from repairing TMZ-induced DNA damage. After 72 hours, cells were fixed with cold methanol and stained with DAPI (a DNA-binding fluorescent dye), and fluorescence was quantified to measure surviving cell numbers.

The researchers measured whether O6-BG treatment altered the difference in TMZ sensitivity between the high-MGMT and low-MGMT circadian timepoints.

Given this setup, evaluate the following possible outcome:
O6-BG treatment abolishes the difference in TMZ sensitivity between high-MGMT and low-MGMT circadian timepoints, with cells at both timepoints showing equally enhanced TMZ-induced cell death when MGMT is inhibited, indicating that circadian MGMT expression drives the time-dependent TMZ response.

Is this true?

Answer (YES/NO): YES